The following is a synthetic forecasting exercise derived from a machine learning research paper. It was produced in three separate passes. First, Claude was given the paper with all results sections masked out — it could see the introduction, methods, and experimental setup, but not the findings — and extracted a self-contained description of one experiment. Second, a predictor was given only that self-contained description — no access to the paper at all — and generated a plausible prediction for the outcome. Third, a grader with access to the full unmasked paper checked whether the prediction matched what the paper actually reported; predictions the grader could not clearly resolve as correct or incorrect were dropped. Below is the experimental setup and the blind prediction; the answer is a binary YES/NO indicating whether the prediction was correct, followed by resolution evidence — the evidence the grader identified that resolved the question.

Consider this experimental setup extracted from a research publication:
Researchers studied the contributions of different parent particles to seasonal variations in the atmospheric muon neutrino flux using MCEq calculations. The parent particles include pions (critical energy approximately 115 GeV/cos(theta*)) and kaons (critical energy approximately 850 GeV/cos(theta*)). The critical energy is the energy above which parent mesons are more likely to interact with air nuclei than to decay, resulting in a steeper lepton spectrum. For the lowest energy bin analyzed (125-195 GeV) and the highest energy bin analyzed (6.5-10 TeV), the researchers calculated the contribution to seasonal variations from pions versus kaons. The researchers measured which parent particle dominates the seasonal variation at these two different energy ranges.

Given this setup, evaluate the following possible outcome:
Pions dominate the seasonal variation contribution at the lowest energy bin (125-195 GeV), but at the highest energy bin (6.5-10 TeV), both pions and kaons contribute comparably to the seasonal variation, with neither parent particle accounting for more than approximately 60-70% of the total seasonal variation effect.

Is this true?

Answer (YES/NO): NO